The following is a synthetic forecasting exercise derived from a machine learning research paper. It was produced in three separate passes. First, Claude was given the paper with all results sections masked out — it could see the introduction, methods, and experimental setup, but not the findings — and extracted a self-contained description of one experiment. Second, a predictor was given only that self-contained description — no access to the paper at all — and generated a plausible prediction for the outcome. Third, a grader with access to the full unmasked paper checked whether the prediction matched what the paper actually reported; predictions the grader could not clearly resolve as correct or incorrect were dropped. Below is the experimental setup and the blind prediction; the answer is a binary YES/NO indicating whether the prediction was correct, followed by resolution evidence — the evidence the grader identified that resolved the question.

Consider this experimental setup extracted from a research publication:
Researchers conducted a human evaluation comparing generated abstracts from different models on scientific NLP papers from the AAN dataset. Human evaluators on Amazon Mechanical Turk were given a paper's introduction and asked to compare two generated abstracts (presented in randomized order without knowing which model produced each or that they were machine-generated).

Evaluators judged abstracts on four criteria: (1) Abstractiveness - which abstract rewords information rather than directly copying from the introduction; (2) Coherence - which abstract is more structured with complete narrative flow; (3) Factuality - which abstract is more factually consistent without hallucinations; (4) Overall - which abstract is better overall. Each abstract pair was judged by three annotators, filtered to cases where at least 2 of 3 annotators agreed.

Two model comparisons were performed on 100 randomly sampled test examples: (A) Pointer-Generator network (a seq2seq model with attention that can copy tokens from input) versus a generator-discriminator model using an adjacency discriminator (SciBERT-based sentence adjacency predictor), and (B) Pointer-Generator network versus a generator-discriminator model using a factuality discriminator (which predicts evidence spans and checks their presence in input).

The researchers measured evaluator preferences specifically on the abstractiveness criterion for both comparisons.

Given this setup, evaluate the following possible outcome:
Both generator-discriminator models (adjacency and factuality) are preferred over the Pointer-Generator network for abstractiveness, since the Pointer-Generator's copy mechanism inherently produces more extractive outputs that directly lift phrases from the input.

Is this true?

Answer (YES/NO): NO